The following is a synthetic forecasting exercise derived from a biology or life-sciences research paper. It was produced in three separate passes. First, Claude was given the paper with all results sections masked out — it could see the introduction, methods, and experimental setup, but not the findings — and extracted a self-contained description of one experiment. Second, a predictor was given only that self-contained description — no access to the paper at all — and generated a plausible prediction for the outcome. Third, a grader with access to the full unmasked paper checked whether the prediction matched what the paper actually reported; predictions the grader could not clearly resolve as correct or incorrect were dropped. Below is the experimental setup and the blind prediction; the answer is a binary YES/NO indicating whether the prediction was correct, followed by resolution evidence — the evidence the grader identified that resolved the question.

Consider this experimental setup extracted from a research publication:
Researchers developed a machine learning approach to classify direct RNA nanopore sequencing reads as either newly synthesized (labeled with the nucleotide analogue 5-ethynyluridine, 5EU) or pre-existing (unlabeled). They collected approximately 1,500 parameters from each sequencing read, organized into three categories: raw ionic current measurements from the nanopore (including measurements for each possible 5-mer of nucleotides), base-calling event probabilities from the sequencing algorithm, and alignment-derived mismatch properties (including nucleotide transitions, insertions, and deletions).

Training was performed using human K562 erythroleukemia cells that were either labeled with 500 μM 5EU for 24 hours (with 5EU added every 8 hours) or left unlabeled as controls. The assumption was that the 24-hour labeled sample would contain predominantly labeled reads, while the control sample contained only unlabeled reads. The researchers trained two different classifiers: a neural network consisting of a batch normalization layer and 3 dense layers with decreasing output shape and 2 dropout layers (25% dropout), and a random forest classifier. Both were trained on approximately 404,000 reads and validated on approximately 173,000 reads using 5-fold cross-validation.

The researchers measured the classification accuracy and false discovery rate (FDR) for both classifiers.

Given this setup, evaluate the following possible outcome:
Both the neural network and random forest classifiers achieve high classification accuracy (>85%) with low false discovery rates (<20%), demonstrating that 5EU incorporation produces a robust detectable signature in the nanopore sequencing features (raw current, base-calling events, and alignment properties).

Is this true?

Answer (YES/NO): NO